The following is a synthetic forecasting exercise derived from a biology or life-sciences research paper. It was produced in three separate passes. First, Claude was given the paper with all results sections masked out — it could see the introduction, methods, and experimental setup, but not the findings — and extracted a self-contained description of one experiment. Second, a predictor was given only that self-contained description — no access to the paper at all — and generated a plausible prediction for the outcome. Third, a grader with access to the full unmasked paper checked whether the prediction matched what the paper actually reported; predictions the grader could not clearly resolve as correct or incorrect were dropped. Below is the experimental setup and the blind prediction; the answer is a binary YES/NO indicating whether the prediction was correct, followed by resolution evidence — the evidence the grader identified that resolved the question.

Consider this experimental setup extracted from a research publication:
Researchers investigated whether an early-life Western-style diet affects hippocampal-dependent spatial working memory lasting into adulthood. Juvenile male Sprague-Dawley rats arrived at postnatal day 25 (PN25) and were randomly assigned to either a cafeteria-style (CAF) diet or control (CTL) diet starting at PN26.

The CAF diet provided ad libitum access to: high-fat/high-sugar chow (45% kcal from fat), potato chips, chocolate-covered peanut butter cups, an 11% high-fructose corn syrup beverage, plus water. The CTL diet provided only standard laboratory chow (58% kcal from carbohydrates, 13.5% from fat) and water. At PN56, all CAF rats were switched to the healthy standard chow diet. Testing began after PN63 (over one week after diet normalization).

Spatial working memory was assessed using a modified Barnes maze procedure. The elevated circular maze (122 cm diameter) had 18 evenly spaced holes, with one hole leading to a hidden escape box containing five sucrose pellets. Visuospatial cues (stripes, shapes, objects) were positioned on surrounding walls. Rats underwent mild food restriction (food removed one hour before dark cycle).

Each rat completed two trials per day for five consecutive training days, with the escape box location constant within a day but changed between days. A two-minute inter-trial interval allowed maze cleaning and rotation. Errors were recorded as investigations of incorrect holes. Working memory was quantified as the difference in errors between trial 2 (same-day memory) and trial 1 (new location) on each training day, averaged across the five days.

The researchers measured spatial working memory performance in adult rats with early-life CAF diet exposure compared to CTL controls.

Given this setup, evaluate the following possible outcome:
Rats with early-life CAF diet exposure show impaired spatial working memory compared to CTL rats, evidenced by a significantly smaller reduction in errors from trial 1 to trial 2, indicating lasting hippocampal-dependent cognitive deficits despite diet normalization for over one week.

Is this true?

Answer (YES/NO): YES